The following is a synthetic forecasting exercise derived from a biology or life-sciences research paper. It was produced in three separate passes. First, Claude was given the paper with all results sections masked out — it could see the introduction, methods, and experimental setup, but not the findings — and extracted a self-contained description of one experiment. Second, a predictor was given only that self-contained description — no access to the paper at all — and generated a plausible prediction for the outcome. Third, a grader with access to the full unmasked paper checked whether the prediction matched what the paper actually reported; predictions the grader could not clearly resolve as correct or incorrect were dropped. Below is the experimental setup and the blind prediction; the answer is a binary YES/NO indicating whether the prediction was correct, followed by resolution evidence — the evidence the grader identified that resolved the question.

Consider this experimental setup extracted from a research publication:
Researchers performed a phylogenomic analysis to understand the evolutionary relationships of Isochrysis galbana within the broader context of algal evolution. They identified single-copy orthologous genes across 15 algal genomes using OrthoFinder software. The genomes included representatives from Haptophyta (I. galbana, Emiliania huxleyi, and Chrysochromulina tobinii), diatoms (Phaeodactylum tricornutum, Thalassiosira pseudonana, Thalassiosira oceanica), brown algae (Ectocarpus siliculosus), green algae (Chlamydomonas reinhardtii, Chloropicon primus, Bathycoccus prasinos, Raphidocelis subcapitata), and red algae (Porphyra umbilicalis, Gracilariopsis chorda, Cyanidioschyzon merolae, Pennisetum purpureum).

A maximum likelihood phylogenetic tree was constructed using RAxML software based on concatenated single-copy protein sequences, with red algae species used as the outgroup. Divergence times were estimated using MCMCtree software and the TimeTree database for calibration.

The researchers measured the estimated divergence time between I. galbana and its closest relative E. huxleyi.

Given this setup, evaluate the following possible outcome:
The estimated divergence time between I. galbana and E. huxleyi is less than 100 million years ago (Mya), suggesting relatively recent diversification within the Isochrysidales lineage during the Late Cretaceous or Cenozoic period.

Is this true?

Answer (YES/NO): NO